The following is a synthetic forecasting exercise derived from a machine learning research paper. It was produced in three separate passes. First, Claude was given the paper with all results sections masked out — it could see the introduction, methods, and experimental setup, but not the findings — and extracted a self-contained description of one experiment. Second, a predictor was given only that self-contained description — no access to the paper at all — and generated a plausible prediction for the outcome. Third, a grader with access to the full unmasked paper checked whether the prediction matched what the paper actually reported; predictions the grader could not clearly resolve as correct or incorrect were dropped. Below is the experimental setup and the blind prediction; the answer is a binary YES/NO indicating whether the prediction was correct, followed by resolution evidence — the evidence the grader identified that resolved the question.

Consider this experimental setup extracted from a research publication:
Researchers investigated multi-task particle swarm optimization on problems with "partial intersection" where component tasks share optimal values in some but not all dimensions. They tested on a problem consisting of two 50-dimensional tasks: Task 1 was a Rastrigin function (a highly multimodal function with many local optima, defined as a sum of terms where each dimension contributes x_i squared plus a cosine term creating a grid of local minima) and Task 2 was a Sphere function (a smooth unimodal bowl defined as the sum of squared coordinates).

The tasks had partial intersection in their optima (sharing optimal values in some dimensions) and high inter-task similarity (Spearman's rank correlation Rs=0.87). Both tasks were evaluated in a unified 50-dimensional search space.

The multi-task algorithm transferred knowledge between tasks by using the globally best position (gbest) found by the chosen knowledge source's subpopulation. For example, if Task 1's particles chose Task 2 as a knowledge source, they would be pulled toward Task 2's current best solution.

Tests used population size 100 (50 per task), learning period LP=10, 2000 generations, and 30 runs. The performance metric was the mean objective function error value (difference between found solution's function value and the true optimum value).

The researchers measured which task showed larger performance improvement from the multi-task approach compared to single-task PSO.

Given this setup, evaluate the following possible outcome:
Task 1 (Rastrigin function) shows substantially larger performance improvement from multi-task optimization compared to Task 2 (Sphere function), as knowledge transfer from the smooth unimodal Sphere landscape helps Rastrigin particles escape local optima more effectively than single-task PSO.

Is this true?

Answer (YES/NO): NO